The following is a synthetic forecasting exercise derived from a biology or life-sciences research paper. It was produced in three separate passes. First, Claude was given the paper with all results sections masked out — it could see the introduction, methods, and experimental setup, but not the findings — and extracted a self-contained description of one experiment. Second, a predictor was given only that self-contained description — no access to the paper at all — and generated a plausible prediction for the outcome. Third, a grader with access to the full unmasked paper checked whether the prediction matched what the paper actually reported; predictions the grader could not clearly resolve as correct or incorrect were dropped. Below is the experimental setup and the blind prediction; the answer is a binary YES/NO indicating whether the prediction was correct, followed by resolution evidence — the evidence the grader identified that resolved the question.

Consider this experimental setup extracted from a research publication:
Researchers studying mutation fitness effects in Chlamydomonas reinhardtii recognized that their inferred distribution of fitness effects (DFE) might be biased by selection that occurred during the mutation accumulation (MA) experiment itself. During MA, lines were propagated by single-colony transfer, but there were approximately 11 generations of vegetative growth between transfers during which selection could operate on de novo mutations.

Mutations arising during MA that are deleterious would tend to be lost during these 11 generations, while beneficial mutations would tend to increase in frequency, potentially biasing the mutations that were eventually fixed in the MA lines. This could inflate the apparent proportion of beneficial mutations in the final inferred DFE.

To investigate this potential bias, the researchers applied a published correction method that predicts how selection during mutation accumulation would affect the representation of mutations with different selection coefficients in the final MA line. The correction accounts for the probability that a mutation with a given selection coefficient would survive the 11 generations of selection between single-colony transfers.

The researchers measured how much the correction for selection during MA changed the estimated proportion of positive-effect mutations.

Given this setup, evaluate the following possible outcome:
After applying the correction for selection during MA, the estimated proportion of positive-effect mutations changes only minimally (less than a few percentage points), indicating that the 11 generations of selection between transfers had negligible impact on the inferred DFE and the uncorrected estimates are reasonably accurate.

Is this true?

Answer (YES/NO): NO